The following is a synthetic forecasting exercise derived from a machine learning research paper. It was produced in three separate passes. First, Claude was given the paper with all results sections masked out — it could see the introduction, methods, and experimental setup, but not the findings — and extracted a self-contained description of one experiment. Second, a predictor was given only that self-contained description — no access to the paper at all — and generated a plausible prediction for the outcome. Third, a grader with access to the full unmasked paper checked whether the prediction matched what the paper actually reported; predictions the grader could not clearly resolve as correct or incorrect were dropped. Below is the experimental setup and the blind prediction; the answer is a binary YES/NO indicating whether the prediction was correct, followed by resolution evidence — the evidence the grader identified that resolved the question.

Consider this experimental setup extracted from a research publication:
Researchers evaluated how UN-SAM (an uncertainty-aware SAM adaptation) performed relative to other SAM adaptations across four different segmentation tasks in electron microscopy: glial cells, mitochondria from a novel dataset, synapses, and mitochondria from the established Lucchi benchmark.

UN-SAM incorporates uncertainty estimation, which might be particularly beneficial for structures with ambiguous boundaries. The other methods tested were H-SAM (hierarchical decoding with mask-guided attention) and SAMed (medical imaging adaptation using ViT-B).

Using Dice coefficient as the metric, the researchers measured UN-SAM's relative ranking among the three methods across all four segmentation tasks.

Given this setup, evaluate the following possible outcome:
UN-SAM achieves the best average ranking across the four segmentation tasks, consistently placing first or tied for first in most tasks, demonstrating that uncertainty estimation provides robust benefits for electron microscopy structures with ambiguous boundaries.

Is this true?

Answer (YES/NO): NO